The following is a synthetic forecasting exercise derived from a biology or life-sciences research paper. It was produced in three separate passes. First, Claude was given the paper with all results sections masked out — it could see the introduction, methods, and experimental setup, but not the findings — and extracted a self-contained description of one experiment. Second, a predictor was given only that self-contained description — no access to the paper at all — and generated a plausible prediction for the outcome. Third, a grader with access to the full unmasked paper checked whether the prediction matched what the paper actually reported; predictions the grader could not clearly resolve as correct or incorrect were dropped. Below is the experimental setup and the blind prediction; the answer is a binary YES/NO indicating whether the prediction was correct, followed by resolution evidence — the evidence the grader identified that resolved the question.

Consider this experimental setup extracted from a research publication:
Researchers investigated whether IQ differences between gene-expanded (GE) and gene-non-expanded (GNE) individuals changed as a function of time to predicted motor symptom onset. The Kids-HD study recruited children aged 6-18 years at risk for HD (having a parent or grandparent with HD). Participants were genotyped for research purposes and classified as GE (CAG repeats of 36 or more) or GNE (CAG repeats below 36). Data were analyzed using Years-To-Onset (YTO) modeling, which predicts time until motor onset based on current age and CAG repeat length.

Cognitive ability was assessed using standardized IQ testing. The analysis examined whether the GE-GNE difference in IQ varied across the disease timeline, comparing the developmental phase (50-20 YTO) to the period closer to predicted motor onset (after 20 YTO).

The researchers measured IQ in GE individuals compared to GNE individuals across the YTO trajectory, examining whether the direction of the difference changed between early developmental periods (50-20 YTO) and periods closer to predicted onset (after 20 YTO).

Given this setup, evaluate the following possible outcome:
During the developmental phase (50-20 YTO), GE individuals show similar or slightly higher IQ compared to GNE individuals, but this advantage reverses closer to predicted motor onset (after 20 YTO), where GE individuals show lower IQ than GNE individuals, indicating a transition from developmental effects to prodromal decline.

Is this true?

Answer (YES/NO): YES